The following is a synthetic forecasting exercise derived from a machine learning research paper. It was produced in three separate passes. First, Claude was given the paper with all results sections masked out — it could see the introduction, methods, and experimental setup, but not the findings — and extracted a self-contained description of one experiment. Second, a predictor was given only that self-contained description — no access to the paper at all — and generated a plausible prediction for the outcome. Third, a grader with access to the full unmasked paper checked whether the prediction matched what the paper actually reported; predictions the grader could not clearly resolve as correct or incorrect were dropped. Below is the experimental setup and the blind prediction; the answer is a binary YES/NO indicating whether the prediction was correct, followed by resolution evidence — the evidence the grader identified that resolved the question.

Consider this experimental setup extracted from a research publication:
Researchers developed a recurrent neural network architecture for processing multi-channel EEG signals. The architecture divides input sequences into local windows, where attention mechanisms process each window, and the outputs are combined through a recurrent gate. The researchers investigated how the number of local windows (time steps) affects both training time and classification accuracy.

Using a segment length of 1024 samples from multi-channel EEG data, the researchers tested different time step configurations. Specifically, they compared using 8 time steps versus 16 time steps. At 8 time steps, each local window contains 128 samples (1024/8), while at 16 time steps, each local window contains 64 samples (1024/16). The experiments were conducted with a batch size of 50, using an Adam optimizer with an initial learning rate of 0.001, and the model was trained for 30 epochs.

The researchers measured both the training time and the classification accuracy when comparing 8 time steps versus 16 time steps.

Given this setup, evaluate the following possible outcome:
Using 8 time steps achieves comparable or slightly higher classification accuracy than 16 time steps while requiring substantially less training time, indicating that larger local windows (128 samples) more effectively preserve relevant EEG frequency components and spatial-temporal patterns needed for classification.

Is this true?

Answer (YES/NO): NO